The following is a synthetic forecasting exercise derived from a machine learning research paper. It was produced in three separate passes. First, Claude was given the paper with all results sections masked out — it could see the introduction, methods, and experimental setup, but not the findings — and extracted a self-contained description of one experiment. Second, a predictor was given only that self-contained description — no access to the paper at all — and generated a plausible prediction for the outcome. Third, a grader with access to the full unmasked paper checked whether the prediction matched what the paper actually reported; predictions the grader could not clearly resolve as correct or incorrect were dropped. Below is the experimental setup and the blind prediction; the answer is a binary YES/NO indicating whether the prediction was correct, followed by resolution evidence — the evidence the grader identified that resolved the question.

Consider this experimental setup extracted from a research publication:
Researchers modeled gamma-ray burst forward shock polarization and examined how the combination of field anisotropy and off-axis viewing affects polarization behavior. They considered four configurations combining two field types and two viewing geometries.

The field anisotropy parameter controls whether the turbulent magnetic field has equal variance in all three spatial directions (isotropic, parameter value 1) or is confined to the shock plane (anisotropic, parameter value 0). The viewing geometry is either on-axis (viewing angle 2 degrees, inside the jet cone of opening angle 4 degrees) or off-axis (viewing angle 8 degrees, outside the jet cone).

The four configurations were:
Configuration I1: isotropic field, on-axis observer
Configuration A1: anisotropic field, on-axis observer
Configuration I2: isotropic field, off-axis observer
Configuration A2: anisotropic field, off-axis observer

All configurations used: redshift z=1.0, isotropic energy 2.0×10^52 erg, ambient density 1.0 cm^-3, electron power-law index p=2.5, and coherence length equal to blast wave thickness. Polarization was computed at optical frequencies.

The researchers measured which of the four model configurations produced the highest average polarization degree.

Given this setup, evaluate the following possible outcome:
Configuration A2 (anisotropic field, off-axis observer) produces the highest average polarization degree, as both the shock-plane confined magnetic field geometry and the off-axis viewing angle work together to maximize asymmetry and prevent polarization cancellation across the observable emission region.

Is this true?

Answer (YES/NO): YES